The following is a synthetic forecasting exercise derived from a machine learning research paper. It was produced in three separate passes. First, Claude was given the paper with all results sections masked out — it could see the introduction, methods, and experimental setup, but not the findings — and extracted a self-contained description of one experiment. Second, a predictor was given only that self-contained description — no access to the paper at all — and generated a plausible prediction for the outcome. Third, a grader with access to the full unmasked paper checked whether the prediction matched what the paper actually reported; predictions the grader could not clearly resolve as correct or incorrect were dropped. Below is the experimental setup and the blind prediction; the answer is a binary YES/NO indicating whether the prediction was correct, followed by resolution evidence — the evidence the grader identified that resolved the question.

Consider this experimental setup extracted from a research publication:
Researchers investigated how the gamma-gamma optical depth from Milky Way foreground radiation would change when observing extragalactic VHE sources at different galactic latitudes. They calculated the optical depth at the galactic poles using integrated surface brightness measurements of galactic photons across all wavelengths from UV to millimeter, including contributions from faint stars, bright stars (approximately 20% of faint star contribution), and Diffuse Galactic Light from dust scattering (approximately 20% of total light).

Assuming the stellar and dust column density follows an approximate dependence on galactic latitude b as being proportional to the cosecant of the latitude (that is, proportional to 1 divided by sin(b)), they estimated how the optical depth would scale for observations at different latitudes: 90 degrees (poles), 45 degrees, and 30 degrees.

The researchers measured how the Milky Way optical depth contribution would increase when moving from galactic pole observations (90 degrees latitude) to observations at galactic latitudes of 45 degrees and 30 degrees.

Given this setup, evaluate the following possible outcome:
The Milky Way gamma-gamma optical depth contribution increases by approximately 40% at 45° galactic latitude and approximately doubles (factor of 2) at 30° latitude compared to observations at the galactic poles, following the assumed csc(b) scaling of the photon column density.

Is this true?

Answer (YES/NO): YES